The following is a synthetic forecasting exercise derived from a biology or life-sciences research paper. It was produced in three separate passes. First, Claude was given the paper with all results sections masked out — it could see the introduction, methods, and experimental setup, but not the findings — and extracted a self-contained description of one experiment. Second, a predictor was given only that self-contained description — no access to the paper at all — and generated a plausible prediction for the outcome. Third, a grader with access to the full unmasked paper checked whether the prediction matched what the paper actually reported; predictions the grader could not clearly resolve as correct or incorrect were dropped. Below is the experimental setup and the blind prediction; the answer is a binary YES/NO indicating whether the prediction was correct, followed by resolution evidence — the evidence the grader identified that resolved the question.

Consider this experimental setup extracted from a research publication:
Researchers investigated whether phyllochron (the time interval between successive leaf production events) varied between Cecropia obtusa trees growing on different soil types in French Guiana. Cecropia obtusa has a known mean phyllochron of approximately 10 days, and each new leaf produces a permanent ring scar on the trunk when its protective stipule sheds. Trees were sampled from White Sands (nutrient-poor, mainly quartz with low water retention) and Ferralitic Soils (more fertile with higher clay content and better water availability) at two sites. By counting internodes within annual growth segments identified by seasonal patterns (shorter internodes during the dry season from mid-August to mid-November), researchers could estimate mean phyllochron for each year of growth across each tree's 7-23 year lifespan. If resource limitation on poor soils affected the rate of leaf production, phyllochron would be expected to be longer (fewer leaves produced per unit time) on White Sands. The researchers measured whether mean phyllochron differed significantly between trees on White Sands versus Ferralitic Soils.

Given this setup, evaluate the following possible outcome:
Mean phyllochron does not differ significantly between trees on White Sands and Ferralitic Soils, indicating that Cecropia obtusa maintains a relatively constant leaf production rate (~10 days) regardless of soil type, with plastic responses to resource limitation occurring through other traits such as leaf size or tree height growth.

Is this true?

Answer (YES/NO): YES